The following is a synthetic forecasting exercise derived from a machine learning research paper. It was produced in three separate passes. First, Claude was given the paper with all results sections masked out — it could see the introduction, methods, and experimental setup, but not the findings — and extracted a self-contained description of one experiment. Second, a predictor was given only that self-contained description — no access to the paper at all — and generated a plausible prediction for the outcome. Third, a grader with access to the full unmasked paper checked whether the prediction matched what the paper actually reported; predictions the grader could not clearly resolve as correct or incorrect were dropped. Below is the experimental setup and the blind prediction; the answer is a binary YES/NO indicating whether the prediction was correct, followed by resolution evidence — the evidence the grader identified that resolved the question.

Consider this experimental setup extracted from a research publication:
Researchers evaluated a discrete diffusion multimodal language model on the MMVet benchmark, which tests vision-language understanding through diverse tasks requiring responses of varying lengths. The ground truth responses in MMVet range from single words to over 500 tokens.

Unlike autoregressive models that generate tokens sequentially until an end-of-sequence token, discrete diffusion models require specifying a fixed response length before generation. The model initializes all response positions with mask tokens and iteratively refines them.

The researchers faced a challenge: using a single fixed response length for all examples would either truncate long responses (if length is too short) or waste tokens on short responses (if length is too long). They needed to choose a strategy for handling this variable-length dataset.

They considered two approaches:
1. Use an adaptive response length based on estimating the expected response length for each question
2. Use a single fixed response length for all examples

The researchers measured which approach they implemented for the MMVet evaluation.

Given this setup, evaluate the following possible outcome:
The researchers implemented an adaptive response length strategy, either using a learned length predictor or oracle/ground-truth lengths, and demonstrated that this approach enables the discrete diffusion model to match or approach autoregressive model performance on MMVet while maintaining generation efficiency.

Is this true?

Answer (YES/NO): NO